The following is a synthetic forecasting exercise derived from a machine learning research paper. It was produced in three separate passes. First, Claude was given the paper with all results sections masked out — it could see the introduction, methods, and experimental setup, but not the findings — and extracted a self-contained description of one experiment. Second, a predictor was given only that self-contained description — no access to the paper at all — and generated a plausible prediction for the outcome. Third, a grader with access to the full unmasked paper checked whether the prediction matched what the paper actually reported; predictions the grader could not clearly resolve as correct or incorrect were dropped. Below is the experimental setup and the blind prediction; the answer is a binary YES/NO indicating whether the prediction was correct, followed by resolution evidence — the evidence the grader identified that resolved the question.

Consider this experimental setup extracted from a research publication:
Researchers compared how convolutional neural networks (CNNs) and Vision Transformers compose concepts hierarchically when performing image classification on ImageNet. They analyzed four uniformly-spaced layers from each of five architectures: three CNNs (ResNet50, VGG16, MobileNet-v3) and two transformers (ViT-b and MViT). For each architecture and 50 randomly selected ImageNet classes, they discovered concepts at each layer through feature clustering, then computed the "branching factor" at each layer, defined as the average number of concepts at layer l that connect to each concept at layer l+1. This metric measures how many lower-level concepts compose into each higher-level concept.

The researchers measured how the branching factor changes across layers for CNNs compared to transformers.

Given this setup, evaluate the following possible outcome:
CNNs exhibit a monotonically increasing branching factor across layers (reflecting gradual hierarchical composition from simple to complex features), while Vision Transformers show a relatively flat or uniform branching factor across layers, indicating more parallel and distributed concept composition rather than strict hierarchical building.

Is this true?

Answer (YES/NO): NO